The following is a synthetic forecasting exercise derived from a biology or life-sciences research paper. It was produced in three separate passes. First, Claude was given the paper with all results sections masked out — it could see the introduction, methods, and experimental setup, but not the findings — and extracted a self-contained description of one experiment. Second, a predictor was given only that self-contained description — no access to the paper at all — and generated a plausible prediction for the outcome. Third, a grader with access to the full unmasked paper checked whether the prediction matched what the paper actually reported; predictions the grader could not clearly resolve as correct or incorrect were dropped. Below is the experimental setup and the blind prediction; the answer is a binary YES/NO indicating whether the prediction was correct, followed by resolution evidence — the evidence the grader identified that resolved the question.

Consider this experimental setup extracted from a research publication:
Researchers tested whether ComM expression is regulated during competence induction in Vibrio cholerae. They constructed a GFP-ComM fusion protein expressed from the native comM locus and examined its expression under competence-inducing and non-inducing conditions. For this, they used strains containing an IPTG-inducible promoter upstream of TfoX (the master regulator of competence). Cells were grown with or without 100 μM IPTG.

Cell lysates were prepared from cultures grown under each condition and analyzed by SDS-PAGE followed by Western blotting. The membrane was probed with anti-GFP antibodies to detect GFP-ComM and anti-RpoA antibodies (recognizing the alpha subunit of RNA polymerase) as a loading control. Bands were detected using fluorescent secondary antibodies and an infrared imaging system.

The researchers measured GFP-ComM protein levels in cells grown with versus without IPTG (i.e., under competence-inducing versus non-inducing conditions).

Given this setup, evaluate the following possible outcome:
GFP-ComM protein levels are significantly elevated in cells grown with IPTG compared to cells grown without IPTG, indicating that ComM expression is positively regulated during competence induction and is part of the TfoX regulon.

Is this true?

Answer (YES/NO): YES